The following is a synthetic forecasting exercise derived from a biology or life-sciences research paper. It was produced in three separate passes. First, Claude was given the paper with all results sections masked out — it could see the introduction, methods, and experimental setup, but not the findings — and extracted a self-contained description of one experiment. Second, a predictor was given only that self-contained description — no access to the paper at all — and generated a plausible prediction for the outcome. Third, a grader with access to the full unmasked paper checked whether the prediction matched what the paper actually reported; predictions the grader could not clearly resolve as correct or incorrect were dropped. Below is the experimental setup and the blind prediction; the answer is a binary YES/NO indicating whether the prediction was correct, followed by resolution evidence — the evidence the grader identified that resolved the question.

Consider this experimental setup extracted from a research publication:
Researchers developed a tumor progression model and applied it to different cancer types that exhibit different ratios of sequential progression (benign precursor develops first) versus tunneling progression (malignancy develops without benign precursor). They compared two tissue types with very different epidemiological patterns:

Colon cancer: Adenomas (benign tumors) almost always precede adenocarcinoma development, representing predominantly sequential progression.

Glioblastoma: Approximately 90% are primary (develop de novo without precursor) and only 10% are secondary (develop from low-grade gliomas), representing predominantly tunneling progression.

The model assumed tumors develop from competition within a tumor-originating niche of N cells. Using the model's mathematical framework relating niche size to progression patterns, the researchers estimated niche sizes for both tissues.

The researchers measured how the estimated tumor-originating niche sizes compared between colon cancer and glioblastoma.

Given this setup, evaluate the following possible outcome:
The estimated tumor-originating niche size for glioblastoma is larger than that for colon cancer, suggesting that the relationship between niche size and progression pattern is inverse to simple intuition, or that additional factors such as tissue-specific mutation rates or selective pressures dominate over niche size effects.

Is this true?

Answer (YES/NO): NO